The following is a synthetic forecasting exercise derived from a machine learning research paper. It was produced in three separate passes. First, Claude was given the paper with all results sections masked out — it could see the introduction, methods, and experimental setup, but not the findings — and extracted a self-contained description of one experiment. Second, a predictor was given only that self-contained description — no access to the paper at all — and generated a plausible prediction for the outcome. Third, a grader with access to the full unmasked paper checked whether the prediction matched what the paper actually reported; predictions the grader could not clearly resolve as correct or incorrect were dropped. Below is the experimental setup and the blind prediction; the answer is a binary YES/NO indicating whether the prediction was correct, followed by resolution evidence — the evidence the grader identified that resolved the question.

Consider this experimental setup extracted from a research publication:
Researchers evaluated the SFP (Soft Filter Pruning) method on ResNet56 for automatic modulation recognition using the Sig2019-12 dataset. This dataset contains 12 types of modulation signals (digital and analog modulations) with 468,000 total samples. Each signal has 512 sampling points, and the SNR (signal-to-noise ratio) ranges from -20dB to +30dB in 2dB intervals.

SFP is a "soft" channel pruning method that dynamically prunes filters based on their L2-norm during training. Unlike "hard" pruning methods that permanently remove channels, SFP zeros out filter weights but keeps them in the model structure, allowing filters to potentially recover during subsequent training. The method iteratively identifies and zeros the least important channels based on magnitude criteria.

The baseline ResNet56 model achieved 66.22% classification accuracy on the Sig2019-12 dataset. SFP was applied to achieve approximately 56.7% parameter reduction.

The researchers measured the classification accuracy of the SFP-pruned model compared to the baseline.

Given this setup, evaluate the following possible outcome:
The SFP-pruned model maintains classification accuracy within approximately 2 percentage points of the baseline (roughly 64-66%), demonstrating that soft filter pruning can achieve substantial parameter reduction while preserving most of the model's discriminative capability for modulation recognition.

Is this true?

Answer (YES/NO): NO